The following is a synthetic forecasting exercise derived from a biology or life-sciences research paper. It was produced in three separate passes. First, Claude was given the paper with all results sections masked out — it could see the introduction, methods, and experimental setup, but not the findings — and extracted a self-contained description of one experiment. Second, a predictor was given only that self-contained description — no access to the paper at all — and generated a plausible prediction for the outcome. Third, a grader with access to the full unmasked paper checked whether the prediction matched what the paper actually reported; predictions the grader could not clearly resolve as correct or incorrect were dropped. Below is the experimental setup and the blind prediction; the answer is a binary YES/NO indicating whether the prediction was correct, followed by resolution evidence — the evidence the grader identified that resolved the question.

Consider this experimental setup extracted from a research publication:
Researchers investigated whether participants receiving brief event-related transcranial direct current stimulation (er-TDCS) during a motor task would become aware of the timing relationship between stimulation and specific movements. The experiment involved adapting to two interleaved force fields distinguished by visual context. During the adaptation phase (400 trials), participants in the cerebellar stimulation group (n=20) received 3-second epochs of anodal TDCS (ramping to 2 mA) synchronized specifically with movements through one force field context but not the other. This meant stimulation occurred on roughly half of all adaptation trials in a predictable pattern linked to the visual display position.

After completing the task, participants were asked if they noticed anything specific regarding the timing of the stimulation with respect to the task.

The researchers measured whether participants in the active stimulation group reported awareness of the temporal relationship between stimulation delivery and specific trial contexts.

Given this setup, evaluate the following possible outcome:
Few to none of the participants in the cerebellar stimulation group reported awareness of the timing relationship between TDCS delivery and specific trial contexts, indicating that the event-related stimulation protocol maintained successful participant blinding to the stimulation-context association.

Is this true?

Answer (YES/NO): YES